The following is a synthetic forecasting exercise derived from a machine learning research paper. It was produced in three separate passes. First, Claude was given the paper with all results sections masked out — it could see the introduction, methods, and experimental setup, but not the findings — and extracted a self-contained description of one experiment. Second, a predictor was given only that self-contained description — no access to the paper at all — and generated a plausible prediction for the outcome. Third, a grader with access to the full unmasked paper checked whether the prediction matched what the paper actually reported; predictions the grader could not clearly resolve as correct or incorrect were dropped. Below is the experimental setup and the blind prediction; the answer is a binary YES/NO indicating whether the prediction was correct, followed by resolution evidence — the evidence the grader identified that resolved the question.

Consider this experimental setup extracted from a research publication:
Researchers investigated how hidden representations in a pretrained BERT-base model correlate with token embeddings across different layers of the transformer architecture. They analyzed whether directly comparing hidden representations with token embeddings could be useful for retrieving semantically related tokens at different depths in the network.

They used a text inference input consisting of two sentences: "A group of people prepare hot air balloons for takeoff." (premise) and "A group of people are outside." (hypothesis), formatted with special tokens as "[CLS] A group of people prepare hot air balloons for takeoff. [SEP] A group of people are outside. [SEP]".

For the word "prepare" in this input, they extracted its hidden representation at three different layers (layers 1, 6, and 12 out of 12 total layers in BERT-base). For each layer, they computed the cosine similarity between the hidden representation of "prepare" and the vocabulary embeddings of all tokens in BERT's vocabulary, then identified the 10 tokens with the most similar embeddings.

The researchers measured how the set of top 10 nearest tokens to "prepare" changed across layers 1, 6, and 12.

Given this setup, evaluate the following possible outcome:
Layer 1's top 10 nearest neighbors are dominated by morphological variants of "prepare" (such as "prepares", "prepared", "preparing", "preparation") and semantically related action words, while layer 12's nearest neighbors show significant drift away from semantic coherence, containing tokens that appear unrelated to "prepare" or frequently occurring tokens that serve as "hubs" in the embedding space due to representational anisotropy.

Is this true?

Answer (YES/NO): YES